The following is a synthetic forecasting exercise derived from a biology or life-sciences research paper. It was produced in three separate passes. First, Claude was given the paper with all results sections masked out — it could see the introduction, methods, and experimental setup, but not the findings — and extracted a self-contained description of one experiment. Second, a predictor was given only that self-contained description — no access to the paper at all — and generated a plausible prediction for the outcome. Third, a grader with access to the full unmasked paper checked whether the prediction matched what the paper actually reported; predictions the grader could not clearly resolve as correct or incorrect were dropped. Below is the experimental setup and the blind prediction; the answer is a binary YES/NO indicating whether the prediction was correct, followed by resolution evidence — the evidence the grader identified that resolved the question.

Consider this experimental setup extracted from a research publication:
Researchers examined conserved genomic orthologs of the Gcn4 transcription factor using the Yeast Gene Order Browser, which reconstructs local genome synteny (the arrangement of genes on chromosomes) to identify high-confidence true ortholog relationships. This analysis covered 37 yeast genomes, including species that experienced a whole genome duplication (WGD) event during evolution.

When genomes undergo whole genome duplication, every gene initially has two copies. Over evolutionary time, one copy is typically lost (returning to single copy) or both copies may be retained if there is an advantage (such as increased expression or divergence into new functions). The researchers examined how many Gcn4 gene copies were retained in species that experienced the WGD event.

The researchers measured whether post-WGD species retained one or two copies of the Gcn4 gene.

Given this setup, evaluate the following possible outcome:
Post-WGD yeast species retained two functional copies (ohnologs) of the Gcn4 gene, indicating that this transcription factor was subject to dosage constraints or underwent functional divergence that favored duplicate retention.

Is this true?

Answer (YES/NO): NO